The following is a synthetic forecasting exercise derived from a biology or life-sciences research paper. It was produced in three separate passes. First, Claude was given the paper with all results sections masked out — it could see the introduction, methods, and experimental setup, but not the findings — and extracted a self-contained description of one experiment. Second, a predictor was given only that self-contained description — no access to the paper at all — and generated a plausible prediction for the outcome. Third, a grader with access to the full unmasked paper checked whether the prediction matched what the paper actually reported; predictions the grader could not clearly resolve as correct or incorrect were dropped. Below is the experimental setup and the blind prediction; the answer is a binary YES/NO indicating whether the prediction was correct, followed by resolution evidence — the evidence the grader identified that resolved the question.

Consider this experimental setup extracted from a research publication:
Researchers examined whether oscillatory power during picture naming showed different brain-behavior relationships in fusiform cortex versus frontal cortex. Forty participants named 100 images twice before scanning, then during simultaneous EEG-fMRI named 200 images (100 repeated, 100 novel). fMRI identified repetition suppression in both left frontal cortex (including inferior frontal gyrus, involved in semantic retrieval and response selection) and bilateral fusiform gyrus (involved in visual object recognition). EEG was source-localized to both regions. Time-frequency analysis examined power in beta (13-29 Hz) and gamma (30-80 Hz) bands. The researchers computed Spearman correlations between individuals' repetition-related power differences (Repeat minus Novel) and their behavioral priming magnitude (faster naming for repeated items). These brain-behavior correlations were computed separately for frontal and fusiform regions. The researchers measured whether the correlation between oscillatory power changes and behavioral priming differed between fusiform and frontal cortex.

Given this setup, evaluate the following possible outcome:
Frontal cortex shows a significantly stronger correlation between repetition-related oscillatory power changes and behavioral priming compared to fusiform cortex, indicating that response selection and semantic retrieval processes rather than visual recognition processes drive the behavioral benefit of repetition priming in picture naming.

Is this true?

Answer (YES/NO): NO